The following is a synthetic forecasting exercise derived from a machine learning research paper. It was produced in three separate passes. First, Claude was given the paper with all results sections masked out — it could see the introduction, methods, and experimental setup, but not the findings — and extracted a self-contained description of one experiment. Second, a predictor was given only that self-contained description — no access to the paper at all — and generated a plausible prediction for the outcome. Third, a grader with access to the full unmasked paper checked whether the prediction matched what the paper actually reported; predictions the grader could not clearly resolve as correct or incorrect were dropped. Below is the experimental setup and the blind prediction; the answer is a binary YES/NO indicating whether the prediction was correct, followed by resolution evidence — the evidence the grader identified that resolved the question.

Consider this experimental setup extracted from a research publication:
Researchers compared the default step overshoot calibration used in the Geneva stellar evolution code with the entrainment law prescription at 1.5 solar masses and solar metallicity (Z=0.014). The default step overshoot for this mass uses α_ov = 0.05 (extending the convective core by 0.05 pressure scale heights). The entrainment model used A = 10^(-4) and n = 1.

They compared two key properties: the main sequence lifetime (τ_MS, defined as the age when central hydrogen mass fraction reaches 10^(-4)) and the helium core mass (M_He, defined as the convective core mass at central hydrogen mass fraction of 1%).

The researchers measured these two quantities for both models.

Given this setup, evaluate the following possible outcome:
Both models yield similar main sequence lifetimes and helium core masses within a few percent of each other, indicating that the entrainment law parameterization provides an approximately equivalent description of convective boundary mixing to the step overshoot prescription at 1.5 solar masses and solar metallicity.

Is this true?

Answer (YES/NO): NO